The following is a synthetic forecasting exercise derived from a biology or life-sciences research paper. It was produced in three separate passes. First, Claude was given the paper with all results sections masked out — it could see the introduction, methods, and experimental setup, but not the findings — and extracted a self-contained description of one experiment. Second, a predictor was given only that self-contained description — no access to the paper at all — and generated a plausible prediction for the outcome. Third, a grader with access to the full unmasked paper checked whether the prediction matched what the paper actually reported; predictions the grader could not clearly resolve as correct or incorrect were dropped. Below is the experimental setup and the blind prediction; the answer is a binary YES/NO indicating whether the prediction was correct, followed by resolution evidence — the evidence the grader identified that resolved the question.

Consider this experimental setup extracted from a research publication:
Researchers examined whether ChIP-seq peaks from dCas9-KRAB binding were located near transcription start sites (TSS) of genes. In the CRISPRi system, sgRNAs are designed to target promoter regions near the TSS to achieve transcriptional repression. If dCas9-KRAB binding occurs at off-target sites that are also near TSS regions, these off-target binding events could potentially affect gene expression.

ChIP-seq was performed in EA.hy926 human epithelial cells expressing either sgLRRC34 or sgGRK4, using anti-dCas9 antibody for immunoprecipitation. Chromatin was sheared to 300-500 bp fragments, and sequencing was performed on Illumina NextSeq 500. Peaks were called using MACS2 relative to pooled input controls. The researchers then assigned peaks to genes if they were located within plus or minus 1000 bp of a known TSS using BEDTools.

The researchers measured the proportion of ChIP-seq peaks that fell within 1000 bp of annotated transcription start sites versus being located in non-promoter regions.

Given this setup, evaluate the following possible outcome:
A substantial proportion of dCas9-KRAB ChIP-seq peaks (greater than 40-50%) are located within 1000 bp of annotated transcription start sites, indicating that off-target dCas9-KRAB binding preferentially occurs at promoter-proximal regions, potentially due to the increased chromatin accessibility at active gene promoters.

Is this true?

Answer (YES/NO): NO